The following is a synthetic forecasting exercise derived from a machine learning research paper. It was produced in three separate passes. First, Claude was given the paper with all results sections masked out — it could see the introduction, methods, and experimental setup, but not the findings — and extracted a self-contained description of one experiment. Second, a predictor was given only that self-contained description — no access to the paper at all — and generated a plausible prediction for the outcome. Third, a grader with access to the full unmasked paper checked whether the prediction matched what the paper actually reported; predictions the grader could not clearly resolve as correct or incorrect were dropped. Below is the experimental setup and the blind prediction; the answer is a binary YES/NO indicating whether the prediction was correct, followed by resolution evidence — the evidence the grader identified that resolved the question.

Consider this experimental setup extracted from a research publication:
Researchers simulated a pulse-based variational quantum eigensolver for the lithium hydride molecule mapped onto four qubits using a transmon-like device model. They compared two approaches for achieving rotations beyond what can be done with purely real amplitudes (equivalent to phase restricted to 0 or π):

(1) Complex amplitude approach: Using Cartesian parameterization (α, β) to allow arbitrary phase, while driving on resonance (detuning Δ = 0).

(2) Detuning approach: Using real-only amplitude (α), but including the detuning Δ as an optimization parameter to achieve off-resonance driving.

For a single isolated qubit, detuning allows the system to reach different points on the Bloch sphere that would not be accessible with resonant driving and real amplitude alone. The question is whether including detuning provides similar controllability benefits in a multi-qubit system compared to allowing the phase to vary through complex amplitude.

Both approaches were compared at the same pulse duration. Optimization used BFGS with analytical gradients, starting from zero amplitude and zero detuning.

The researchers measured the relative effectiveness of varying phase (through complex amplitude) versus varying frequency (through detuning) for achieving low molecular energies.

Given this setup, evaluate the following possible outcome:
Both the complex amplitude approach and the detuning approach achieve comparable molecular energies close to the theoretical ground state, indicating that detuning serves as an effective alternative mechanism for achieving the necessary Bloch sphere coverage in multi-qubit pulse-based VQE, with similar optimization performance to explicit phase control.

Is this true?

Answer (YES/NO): NO